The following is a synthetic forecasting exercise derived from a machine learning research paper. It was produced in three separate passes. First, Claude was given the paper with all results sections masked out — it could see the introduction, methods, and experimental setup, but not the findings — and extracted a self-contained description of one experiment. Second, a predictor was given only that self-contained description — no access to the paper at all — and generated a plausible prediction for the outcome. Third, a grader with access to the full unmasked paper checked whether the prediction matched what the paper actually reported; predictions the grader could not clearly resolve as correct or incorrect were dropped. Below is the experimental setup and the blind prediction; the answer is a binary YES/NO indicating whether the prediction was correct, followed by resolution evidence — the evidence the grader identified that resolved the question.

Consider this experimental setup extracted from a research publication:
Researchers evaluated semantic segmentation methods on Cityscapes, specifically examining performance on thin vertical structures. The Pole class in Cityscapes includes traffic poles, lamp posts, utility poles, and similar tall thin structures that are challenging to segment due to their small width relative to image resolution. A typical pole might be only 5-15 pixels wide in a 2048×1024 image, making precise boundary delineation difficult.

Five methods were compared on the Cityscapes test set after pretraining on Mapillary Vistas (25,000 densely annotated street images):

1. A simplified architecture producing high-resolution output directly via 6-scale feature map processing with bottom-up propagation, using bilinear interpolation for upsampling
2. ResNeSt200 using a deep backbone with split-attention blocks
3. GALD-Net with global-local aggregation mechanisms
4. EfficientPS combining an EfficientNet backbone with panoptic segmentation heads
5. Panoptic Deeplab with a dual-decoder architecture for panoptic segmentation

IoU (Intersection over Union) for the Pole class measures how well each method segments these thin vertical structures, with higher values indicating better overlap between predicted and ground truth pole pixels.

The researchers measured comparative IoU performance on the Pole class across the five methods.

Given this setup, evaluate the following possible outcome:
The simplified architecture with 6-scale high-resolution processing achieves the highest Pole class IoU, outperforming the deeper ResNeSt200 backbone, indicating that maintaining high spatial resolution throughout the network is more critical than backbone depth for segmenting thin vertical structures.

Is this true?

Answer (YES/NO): NO